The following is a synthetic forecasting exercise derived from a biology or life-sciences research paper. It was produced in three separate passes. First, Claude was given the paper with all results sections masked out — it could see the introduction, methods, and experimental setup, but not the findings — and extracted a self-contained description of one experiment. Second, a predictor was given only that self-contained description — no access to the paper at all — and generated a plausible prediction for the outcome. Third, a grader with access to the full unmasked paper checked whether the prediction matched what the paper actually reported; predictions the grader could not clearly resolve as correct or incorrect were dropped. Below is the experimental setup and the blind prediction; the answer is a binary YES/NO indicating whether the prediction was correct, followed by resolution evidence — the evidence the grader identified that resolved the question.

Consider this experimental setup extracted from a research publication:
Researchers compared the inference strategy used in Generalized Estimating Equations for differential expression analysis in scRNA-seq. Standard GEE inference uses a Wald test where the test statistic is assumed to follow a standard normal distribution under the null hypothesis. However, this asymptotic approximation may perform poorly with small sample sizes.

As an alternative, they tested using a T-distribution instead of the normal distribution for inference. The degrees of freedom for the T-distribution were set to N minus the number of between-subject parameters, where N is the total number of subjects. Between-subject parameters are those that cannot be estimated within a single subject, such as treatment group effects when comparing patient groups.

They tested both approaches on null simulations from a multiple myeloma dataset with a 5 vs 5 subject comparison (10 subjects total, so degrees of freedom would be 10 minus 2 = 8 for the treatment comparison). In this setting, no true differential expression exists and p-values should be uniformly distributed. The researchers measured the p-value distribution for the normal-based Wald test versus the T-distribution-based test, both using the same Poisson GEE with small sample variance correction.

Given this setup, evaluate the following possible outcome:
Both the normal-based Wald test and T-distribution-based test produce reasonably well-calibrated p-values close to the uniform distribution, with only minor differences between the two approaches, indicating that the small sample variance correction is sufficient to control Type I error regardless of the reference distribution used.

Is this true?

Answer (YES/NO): NO